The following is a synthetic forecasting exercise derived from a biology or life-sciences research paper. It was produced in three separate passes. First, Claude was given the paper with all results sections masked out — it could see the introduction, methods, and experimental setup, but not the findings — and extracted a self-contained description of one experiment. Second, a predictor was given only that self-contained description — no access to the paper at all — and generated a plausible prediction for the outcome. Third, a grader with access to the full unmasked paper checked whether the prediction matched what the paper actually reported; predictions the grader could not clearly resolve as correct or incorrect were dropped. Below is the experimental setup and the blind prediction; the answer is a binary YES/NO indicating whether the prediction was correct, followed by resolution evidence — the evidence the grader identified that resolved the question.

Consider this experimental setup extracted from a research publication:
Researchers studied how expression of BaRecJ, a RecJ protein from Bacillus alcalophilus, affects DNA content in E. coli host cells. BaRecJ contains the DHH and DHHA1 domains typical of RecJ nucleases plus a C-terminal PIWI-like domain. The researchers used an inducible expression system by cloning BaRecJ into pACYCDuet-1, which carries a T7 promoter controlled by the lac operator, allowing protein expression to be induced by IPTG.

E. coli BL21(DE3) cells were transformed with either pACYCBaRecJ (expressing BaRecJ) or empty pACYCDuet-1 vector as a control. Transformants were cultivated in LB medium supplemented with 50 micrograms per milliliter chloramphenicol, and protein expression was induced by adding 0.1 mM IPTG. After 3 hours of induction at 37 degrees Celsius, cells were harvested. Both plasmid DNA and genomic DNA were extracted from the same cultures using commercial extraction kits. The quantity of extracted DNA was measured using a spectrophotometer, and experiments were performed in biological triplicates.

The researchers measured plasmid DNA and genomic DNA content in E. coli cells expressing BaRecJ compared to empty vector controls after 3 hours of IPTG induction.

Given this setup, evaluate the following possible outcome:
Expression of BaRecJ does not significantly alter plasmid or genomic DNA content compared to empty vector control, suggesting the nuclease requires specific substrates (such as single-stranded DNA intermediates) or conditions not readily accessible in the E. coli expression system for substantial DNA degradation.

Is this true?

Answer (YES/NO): NO